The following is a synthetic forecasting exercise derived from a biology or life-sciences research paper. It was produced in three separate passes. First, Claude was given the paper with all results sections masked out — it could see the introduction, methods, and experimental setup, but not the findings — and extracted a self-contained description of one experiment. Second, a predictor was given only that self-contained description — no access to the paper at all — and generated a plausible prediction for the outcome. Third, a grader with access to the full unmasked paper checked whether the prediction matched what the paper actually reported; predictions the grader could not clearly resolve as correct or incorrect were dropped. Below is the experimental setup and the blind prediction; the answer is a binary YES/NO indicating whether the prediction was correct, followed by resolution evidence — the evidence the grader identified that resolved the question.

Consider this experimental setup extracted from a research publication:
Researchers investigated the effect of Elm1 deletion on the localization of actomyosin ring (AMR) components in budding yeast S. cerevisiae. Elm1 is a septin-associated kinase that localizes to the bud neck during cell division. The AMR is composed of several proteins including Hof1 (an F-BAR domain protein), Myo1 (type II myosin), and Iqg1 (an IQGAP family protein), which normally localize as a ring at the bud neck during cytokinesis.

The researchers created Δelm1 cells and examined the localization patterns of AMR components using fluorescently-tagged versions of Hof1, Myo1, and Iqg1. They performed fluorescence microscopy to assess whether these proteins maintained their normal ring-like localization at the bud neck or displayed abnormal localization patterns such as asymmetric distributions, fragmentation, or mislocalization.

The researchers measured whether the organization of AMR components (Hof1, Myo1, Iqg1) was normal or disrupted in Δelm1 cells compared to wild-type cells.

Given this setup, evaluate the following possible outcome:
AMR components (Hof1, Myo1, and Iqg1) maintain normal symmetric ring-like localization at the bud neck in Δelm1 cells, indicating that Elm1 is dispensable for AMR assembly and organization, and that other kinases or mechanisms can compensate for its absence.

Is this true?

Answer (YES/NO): NO